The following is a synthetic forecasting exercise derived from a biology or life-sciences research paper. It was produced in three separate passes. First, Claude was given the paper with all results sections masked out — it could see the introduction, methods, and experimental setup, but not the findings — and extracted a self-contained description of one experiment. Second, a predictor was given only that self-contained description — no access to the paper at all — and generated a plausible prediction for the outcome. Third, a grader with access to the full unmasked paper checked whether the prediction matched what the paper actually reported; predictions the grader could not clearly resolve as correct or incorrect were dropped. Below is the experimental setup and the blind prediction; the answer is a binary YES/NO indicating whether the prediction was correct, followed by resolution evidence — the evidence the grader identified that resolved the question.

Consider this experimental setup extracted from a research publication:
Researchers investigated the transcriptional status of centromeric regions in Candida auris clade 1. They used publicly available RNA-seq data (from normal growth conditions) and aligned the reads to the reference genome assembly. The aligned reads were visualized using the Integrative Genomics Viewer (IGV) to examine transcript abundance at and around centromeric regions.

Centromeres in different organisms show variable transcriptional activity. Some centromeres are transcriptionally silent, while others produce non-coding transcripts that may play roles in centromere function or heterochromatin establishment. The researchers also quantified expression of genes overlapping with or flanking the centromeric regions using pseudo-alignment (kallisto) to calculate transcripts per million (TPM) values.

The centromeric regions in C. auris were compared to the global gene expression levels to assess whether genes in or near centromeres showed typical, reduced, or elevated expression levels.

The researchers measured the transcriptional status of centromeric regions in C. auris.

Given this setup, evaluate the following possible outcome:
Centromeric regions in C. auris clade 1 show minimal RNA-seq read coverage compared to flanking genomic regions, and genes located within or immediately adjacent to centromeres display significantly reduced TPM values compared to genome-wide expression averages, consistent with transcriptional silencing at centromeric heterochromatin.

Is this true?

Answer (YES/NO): NO